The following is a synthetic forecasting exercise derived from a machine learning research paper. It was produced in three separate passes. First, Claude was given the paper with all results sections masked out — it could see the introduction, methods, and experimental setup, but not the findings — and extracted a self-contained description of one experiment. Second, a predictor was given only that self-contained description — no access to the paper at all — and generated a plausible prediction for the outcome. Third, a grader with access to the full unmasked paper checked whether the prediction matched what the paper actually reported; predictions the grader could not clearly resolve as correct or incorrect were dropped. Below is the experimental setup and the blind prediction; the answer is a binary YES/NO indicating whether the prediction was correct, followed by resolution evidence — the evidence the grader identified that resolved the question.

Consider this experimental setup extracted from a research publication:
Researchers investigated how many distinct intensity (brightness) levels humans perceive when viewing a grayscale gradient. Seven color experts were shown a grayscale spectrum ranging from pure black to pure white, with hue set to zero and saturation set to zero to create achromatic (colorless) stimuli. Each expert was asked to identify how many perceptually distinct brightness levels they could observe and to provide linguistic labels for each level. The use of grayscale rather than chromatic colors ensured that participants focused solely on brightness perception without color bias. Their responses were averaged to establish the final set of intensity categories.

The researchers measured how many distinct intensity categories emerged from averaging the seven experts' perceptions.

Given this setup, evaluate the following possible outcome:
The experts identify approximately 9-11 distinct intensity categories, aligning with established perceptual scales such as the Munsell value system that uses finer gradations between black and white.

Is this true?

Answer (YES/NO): NO